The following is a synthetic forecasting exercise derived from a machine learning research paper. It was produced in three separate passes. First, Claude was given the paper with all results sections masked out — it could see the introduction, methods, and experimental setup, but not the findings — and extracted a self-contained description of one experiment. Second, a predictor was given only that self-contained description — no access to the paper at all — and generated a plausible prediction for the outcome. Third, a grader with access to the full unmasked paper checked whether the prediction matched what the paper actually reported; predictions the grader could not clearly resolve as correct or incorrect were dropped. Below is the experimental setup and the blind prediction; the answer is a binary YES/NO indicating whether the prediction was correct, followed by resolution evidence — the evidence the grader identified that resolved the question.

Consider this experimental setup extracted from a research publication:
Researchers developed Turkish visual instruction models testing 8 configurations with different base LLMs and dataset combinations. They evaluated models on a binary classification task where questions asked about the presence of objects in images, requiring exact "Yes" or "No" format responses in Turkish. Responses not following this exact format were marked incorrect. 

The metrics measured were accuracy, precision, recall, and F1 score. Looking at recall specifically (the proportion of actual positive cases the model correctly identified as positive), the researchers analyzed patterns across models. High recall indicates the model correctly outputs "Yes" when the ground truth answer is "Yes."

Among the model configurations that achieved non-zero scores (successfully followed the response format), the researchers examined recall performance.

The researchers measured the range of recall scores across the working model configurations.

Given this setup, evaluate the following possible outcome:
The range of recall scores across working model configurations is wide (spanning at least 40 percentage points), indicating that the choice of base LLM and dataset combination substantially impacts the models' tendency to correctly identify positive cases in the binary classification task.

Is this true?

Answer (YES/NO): NO